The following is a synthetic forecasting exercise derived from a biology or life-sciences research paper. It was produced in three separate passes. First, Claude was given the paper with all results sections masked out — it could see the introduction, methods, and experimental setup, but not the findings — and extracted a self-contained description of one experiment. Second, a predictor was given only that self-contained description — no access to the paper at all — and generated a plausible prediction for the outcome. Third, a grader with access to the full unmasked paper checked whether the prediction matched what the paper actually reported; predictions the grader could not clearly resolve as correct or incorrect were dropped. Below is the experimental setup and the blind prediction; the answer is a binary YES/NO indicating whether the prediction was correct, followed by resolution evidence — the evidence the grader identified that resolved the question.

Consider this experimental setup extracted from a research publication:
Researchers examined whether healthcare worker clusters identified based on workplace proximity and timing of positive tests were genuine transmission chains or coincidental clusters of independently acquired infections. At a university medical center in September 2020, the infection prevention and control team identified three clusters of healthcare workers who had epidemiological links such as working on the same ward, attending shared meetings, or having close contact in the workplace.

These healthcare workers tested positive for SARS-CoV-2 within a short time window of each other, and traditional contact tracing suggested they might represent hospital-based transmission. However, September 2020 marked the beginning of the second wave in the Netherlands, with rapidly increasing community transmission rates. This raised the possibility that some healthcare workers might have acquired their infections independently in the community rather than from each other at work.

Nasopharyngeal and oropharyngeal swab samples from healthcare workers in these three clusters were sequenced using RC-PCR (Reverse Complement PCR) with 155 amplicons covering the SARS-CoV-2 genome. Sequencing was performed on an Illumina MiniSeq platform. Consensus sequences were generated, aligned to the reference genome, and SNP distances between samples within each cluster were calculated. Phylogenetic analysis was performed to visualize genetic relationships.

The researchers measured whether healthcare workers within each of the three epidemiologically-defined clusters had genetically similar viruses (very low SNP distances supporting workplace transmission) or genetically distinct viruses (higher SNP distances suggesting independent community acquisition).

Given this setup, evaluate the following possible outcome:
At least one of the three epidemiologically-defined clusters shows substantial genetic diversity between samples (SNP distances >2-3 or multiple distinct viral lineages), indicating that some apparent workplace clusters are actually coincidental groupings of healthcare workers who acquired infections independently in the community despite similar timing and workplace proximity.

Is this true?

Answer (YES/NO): YES